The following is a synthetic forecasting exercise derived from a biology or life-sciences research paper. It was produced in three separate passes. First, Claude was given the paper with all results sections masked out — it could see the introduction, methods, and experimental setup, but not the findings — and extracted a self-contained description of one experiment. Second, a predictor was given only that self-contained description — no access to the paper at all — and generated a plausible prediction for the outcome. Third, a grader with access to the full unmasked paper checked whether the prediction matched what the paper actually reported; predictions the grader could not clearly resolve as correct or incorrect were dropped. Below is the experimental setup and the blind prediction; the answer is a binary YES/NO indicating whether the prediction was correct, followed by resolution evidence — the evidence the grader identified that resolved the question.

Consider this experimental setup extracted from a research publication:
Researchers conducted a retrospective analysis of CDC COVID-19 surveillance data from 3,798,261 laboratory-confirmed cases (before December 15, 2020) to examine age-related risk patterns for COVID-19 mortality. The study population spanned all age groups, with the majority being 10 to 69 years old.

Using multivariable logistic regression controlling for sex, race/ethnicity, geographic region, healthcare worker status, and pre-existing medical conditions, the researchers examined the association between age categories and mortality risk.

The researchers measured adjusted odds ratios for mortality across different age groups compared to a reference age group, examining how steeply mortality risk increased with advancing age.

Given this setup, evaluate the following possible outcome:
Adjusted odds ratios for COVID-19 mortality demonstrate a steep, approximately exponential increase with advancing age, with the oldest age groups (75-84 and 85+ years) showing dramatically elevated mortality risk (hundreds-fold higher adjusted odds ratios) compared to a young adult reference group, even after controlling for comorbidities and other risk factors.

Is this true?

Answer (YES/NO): YES